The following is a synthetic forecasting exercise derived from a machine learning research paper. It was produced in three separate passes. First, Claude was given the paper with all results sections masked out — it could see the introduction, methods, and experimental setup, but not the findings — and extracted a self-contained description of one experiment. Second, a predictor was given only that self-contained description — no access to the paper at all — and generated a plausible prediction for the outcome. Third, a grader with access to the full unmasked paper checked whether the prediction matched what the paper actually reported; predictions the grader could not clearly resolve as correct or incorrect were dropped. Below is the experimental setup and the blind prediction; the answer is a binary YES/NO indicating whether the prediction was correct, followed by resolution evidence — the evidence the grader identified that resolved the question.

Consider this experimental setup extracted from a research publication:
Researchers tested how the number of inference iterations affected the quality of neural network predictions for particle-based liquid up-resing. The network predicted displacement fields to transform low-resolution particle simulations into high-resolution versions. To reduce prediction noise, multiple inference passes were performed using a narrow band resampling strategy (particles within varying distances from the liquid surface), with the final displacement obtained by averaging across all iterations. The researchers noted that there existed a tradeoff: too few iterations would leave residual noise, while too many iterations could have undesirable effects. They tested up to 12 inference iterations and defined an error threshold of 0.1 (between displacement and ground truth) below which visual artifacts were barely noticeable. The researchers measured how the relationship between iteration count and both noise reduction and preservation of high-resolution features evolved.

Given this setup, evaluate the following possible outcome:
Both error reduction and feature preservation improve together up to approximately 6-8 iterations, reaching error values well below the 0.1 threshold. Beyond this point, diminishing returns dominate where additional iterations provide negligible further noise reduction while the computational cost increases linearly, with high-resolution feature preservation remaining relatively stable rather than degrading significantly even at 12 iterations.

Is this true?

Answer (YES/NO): NO